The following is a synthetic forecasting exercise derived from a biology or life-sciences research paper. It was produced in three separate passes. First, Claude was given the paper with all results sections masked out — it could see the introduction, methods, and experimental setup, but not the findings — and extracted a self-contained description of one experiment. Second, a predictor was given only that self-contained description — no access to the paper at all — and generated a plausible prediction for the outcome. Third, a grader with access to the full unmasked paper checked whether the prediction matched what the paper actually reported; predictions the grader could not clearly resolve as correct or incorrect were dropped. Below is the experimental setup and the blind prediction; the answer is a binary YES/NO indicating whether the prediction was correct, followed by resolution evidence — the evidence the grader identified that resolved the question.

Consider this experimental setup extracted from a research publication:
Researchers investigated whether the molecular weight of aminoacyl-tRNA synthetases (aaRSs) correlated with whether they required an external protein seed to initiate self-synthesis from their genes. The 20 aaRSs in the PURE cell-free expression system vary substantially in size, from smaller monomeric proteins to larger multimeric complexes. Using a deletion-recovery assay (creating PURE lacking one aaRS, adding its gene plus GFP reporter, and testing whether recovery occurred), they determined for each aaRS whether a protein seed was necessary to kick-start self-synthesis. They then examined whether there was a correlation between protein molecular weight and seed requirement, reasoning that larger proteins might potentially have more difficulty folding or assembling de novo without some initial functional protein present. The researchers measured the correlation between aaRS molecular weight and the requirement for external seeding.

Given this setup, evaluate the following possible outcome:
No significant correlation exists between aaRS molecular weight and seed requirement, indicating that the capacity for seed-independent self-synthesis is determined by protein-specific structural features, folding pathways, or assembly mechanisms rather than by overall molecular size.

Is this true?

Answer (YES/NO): NO